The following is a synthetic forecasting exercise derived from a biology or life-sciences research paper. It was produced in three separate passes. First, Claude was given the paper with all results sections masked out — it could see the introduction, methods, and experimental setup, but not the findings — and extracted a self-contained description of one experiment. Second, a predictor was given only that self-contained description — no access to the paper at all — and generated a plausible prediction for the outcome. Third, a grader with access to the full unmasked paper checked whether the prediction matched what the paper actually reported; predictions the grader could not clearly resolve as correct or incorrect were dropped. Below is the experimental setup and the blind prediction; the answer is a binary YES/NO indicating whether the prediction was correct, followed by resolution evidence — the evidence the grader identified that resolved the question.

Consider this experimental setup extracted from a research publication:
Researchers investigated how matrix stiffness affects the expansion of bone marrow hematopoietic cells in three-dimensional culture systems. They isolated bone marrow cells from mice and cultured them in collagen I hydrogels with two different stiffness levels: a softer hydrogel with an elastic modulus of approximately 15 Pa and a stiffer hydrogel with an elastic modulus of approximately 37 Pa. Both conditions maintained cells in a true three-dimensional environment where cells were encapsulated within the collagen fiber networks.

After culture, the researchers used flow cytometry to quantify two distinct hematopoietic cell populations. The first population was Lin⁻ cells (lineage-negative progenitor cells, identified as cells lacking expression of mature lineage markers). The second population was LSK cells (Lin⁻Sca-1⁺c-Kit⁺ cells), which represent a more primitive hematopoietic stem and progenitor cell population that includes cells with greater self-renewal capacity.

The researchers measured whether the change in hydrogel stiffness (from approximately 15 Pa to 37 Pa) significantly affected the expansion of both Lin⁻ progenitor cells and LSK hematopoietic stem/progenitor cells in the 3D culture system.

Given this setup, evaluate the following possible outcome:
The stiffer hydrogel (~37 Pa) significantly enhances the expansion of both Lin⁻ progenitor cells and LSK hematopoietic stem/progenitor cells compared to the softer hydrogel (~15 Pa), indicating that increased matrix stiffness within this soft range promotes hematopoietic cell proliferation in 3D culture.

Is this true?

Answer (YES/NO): NO